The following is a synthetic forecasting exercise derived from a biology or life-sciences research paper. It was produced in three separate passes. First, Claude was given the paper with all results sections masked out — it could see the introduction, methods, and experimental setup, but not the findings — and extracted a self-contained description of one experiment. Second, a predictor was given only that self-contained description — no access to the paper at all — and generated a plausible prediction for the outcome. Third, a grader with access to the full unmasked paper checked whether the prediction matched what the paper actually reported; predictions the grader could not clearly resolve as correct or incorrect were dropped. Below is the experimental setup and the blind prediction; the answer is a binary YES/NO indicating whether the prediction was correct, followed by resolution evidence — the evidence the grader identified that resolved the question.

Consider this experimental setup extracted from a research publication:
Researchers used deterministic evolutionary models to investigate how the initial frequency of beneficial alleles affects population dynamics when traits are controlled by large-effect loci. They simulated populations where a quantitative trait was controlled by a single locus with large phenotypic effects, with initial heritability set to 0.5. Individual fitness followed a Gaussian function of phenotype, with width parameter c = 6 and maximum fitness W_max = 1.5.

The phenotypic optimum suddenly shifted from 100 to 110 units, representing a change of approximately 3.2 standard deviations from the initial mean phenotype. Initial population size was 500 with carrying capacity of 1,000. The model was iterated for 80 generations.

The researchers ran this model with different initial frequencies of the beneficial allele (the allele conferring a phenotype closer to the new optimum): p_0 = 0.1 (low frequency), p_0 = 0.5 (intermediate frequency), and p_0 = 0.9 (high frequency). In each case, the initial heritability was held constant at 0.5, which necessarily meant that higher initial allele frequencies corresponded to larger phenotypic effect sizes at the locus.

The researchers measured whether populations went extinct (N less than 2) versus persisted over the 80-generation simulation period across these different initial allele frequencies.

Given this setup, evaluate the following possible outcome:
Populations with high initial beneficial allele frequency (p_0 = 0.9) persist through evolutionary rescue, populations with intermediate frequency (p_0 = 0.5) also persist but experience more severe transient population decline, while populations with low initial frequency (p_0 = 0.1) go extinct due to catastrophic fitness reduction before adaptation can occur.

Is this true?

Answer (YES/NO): NO